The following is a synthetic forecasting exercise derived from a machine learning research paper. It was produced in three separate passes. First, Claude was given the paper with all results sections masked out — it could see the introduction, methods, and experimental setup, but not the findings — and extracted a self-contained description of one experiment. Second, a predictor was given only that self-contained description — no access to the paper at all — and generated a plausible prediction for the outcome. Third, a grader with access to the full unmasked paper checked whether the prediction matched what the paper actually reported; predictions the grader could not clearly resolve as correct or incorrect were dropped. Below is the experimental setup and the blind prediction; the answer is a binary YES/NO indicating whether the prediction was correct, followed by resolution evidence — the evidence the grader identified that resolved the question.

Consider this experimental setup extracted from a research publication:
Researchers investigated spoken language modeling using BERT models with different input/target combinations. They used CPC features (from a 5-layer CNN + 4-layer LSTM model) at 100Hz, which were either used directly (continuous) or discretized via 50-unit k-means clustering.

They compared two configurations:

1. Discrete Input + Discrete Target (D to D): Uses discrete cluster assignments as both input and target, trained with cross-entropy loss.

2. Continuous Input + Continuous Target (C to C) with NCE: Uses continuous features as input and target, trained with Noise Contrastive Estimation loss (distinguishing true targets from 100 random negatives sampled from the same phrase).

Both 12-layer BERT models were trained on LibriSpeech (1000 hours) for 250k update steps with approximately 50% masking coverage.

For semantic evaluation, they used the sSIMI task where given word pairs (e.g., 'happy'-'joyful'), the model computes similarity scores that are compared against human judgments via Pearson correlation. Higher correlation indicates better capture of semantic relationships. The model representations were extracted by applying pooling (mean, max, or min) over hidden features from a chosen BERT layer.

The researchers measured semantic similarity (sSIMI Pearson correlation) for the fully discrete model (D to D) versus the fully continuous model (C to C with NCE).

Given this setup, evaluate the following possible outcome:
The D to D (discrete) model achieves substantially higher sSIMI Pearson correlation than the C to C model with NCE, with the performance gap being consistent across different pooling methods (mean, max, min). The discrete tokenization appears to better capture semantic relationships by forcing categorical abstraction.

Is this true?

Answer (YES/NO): NO